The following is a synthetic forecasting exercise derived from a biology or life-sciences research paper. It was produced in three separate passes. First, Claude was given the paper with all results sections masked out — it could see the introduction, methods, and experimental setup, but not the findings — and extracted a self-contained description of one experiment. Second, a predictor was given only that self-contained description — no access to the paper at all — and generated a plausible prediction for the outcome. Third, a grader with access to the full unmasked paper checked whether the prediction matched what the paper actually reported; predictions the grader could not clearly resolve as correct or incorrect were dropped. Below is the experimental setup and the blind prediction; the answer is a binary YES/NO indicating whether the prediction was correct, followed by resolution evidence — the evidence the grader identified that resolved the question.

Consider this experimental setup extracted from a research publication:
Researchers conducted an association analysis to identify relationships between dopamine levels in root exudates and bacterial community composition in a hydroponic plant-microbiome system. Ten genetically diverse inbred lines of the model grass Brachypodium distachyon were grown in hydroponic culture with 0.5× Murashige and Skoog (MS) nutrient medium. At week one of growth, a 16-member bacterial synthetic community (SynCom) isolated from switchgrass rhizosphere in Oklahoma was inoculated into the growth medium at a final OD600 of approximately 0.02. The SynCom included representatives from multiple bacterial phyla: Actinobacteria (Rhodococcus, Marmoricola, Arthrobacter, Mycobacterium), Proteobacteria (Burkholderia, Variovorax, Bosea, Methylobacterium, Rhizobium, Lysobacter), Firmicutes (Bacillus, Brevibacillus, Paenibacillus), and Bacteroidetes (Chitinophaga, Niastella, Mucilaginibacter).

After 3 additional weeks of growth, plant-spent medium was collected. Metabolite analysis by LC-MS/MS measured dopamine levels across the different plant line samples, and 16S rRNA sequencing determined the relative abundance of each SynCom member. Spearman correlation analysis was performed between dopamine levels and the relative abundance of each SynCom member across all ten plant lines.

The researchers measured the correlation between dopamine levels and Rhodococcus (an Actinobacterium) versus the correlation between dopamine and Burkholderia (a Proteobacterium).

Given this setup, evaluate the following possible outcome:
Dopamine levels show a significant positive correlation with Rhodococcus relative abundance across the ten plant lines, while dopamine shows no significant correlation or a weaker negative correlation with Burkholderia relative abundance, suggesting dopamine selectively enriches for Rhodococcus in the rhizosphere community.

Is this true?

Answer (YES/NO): NO